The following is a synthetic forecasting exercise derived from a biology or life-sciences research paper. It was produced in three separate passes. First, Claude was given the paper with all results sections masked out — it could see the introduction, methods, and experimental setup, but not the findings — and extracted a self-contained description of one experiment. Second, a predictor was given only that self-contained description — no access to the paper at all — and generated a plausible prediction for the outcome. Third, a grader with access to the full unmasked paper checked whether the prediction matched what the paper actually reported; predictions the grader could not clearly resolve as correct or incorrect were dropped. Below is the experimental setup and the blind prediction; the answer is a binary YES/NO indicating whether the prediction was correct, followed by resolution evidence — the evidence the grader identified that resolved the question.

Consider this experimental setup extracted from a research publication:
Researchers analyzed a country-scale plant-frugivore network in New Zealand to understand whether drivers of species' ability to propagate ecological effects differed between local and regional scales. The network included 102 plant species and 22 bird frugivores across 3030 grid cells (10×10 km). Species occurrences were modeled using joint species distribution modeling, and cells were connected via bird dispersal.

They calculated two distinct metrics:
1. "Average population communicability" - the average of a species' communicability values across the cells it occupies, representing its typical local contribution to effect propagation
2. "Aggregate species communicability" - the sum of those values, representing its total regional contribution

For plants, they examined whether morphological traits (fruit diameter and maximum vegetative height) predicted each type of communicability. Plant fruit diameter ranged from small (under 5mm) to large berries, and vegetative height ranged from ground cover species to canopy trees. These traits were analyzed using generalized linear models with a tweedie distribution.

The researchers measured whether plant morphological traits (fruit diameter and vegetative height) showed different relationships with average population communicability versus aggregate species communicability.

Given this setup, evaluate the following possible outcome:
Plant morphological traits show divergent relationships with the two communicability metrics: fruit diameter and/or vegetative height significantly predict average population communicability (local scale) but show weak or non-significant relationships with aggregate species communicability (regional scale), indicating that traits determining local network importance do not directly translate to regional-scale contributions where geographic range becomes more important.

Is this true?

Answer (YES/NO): YES